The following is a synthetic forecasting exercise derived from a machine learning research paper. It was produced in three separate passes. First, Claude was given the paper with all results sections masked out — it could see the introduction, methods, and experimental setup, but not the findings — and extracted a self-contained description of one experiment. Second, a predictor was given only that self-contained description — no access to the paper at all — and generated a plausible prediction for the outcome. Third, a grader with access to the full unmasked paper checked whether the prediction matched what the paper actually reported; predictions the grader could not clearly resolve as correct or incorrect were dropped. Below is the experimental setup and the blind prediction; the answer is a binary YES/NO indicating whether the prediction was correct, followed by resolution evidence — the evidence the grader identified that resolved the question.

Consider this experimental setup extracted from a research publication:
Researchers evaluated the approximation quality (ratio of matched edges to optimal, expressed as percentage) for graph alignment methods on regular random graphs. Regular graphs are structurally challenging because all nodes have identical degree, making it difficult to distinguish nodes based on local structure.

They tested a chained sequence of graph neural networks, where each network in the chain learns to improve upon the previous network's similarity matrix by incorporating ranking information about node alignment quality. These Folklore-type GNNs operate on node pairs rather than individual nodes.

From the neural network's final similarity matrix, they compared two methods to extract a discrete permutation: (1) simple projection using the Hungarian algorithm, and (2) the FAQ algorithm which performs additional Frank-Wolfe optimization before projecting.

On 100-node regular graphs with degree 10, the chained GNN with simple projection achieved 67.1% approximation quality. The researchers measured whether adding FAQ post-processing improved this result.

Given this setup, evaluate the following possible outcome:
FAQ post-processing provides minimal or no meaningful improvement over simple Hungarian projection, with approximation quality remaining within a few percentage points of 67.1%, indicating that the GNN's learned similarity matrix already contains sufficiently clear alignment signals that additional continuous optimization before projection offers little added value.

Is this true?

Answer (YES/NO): NO